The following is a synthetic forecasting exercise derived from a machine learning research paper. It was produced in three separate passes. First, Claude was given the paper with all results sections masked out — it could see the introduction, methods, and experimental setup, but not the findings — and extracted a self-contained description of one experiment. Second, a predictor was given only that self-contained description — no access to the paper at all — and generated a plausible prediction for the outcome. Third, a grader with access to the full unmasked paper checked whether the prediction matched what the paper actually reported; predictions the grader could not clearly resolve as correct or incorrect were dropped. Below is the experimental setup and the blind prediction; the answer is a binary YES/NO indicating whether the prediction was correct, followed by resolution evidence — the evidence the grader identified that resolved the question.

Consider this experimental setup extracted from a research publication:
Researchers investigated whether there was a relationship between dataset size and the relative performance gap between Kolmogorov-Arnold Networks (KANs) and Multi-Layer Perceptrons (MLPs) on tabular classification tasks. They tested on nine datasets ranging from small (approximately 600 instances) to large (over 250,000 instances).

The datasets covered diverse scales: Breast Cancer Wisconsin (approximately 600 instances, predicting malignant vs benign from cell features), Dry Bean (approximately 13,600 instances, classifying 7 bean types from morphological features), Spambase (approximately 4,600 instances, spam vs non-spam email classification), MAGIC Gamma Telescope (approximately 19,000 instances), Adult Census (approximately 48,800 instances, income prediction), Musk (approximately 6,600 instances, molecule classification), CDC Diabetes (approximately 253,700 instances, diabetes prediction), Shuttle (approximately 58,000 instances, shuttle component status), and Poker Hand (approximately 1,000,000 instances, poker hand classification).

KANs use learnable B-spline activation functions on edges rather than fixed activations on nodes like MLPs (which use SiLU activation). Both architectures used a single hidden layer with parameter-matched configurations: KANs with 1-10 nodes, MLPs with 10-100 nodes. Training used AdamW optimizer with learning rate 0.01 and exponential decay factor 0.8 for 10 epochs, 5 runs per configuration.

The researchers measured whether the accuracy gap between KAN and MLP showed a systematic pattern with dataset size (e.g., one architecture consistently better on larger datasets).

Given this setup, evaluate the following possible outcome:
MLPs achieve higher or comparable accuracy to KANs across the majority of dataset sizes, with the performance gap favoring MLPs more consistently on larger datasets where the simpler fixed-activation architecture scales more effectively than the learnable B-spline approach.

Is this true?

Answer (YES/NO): NO